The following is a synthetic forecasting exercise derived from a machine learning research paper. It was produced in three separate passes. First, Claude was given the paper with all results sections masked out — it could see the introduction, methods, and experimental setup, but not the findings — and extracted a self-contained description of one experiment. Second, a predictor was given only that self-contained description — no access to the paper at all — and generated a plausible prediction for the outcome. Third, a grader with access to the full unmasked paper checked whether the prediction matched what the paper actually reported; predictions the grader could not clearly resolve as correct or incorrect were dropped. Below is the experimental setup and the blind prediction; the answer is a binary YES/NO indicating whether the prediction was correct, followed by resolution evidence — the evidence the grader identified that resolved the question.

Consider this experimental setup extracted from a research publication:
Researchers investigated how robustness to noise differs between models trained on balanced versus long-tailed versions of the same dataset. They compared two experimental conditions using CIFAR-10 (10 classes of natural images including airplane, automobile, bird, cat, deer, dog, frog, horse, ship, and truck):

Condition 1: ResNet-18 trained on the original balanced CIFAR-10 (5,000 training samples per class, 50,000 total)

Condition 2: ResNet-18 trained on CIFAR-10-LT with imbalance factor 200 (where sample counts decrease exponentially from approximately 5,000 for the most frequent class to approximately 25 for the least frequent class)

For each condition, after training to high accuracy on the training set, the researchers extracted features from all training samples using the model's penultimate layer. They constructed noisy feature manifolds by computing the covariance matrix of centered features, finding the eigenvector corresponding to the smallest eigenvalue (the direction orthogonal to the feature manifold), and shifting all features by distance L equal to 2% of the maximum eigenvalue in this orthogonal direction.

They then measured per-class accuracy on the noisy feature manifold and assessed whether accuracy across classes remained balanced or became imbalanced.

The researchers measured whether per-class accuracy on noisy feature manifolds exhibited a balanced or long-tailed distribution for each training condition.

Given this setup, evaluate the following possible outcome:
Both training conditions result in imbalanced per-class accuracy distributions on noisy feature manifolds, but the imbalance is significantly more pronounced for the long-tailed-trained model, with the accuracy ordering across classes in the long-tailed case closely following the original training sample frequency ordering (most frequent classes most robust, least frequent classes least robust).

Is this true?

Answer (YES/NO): NO